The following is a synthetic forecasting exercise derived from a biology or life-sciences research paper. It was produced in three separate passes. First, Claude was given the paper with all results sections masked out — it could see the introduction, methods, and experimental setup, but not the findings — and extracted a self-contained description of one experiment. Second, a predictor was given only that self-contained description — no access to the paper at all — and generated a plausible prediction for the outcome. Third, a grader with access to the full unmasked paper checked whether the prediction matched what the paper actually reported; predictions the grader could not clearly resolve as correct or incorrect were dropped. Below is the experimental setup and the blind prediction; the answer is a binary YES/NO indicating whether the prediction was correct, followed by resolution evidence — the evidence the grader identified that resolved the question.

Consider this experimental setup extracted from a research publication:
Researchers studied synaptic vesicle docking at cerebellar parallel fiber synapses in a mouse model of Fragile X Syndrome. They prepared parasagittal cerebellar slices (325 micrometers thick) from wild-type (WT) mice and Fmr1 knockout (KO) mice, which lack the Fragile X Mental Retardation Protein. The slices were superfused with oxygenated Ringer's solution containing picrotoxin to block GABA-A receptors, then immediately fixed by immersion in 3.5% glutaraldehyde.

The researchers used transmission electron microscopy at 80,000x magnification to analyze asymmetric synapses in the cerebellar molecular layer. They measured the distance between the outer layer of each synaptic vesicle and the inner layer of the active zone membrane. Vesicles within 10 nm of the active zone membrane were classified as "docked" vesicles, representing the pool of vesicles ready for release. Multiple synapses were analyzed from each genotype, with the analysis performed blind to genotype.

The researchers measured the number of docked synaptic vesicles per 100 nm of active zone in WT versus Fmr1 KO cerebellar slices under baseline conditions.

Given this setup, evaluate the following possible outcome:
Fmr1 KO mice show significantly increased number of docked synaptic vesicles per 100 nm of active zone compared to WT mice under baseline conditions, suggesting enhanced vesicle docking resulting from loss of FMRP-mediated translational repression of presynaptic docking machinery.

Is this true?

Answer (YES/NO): YES